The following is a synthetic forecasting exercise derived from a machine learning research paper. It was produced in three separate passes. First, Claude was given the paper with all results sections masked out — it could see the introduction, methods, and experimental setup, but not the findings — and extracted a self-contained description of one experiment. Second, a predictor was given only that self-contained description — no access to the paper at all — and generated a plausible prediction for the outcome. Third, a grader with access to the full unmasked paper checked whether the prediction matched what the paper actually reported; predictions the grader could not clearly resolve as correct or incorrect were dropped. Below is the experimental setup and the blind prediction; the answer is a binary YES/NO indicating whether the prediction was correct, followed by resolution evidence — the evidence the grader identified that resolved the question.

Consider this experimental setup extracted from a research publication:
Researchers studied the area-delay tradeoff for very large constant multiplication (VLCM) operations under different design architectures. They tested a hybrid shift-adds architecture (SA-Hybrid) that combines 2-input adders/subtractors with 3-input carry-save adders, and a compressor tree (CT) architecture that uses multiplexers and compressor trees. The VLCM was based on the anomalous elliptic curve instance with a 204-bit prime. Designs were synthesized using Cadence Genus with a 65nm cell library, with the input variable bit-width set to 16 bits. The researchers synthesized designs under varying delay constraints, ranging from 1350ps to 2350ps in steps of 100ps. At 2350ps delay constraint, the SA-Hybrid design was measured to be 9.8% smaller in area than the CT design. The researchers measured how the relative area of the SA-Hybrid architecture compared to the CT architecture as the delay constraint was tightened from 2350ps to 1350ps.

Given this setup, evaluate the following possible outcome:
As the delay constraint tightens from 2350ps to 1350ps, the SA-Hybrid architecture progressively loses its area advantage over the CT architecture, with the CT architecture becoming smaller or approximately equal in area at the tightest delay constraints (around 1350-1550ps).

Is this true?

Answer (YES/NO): YES